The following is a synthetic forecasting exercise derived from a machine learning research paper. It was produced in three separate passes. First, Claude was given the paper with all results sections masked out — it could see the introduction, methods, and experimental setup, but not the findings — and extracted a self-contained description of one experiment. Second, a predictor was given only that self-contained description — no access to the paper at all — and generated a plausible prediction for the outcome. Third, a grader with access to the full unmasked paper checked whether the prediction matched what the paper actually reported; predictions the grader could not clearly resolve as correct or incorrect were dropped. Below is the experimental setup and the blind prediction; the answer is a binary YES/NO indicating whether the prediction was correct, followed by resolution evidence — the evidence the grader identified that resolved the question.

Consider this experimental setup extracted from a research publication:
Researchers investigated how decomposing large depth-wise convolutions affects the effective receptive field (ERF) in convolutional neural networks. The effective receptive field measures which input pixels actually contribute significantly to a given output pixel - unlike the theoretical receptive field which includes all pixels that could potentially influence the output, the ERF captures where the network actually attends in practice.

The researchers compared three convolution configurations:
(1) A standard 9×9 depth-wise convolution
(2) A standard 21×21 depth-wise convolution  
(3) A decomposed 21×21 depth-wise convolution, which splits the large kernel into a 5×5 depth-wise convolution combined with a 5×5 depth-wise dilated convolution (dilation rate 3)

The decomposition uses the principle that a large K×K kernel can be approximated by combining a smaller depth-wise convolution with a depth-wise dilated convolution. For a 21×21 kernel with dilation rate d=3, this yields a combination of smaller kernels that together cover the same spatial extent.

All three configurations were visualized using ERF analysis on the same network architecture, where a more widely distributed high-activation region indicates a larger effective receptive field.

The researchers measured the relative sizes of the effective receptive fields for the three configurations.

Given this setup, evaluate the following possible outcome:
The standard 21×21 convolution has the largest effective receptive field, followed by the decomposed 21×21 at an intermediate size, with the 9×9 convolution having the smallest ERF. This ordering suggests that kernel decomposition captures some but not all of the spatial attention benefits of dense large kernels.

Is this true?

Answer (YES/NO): NO